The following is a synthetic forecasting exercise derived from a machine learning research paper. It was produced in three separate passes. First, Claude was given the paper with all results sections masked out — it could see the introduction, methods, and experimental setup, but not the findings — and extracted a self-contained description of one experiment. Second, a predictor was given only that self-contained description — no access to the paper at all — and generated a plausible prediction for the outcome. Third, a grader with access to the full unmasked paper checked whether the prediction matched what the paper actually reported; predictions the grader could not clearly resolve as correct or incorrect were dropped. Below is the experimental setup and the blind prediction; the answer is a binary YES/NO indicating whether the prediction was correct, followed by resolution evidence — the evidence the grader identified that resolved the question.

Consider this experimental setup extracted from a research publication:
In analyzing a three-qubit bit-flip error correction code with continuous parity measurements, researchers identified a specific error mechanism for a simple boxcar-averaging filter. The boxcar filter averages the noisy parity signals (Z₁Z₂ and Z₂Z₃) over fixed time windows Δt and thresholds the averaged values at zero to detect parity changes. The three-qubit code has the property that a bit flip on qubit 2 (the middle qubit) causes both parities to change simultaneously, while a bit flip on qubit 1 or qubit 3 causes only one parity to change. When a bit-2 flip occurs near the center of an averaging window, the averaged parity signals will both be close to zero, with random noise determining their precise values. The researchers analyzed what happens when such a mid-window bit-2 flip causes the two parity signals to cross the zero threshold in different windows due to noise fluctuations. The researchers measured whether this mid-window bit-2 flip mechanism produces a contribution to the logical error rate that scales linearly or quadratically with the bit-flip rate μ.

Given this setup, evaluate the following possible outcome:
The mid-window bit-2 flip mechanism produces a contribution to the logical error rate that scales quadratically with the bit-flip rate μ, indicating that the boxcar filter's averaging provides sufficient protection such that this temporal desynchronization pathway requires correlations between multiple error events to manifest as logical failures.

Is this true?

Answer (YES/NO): NO